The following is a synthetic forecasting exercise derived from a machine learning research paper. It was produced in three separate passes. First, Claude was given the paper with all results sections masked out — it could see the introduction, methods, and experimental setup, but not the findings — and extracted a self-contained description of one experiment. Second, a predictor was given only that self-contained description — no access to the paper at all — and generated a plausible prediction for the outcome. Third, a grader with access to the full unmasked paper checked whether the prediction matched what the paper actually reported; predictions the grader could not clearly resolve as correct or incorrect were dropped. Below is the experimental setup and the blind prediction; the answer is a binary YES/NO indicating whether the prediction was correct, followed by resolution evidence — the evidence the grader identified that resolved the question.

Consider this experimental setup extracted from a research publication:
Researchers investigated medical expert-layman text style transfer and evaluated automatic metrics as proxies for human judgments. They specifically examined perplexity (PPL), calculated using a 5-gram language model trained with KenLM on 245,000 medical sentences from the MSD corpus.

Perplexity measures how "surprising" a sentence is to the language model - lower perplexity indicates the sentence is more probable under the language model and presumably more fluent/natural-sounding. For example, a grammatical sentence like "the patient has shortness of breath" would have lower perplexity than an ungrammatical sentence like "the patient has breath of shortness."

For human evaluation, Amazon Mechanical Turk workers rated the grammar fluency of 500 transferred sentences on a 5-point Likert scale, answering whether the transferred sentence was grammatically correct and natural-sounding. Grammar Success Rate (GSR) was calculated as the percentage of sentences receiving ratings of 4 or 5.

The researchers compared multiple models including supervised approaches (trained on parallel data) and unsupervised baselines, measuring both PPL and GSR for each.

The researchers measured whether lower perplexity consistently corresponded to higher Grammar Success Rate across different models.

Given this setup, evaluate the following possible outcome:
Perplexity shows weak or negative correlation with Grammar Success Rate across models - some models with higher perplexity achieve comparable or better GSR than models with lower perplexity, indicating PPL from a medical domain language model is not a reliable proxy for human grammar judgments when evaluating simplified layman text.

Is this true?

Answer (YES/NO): YES